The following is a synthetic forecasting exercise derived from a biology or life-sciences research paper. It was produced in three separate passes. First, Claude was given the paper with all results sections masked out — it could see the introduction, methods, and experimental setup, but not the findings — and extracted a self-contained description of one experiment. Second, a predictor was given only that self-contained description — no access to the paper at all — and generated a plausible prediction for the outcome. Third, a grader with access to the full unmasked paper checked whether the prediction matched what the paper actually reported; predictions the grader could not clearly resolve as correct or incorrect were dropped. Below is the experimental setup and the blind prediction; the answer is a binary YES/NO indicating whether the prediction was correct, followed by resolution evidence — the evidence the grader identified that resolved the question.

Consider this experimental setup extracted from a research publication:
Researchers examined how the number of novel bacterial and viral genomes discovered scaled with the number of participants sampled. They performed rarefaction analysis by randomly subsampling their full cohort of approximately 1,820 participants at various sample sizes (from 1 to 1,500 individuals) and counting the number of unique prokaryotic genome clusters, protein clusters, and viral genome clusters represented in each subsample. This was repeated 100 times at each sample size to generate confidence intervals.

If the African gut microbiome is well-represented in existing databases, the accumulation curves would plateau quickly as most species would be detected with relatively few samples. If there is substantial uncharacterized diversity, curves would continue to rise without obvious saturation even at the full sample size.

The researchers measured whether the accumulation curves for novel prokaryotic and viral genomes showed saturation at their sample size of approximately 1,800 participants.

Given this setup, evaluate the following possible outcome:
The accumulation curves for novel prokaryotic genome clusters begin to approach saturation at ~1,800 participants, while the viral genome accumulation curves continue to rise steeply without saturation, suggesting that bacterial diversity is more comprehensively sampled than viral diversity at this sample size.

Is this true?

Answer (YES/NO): NO